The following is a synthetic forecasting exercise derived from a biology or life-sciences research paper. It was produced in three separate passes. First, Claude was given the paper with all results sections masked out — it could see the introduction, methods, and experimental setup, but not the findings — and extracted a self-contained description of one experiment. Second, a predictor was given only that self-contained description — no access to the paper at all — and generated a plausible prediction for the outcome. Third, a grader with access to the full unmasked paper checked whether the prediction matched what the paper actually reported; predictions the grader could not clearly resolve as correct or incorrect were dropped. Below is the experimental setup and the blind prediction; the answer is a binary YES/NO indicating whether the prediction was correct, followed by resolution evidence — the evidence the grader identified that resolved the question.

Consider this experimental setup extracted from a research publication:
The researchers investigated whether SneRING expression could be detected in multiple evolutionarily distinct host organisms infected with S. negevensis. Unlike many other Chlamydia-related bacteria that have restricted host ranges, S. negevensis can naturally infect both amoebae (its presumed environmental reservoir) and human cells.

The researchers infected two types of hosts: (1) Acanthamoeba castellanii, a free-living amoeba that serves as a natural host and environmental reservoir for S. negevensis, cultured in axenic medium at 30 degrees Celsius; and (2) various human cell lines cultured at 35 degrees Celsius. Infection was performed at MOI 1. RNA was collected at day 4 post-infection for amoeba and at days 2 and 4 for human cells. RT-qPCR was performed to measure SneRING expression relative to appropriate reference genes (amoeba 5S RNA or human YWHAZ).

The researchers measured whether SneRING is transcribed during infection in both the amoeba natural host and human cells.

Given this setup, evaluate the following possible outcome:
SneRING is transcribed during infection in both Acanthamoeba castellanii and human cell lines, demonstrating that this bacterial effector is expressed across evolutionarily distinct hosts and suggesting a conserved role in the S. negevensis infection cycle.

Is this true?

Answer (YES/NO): YES